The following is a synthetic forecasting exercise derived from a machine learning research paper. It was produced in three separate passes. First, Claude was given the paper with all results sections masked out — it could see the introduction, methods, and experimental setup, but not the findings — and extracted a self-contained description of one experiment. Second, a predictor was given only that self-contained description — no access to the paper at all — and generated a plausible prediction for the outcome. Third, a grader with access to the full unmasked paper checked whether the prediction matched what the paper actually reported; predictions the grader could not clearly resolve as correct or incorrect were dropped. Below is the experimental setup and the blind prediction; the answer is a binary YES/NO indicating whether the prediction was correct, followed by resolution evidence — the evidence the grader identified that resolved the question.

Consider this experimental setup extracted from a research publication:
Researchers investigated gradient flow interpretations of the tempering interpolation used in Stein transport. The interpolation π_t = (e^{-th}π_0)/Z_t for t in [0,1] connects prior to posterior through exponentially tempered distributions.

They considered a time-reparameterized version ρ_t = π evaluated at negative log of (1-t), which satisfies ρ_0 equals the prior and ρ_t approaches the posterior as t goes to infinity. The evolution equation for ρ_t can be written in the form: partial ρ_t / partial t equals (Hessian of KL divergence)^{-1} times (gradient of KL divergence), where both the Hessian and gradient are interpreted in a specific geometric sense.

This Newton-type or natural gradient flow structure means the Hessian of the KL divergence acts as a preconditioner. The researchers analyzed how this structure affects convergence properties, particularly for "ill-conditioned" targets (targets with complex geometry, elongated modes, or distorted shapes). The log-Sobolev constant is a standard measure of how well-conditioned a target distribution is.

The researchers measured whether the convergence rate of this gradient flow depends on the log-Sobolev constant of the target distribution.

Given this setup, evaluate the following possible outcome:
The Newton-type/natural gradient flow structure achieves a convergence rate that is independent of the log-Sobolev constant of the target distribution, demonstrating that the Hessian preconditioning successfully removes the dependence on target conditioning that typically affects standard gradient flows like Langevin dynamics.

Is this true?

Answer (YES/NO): YES